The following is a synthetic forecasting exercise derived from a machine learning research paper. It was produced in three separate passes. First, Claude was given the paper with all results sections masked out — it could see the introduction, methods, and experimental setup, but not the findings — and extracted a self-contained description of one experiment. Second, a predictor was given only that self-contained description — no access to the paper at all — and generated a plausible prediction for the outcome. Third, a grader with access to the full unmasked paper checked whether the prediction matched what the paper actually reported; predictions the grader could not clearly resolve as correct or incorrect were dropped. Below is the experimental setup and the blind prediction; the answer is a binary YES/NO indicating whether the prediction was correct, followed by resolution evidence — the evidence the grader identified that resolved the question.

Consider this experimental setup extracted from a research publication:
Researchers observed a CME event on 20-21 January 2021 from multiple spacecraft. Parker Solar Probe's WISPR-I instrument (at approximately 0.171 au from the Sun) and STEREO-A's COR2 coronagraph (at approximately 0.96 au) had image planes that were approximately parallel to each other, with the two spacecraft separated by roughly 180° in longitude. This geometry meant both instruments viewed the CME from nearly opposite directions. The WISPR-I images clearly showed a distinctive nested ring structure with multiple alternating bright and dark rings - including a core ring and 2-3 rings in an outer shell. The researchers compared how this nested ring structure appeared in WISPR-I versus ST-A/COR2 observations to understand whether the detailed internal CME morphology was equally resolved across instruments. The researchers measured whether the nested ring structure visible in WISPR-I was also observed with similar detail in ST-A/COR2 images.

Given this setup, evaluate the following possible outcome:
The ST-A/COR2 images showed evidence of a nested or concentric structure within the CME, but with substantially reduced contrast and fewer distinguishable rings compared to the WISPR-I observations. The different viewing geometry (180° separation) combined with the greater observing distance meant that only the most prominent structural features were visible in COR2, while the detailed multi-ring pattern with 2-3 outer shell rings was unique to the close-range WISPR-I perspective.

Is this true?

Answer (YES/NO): NO